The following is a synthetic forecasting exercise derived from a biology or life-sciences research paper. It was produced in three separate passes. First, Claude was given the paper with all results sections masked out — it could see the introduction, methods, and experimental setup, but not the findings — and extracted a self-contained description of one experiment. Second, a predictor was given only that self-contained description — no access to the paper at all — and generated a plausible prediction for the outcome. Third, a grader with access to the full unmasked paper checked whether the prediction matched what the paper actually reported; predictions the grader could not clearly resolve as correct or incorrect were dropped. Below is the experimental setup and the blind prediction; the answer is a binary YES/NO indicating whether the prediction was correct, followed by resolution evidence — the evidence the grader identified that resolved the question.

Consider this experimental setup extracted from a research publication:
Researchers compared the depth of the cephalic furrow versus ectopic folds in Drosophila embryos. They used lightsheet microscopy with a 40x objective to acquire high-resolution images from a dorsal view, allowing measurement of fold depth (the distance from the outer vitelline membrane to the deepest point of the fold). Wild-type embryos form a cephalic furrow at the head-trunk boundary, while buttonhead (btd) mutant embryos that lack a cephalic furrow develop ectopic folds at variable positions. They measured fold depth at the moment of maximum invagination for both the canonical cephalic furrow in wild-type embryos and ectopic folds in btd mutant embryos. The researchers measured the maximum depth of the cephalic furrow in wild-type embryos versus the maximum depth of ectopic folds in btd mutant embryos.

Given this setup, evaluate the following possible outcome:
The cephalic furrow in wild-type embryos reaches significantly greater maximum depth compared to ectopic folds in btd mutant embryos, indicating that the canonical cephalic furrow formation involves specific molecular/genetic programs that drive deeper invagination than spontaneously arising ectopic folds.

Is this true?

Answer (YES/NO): YES